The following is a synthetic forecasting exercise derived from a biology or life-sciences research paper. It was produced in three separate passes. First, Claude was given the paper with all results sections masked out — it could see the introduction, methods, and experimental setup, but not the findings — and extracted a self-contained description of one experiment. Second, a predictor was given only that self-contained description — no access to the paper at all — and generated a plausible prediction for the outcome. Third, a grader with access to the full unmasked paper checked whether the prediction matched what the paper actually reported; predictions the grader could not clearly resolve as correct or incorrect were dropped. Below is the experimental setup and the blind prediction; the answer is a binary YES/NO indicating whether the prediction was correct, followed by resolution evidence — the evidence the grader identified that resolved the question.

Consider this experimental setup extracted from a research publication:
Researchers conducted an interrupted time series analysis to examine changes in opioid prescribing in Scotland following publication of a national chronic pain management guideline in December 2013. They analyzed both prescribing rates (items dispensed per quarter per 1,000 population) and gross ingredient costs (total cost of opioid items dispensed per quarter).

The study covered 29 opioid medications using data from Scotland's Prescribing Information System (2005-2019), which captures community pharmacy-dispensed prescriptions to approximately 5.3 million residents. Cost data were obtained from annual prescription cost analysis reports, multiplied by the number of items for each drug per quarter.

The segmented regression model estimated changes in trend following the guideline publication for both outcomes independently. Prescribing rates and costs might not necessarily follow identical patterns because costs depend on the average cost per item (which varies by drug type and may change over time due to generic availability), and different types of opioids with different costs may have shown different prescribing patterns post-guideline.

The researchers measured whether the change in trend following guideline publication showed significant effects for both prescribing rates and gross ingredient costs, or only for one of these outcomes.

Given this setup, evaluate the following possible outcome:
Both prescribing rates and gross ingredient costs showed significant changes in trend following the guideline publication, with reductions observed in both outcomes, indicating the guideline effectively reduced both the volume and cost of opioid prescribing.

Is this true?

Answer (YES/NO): YES